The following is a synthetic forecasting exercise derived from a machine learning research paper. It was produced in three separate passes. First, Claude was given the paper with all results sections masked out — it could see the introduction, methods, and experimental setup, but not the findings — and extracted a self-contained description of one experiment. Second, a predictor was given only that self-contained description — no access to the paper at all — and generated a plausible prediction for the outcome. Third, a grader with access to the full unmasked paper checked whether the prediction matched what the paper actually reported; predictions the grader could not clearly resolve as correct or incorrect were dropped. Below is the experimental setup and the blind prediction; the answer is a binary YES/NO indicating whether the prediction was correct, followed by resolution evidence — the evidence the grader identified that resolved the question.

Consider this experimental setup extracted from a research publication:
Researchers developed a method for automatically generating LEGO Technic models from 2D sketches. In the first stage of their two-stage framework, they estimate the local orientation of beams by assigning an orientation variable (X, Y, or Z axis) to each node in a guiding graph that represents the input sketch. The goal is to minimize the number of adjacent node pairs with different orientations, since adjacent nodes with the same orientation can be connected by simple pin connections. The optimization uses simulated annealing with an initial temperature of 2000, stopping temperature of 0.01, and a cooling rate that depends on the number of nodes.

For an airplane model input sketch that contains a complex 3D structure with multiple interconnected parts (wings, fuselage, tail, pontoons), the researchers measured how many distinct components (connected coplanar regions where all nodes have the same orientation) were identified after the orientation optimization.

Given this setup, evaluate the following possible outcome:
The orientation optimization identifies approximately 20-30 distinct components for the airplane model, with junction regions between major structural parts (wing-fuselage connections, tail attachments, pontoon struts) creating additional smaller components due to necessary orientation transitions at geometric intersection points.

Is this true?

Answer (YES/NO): YES